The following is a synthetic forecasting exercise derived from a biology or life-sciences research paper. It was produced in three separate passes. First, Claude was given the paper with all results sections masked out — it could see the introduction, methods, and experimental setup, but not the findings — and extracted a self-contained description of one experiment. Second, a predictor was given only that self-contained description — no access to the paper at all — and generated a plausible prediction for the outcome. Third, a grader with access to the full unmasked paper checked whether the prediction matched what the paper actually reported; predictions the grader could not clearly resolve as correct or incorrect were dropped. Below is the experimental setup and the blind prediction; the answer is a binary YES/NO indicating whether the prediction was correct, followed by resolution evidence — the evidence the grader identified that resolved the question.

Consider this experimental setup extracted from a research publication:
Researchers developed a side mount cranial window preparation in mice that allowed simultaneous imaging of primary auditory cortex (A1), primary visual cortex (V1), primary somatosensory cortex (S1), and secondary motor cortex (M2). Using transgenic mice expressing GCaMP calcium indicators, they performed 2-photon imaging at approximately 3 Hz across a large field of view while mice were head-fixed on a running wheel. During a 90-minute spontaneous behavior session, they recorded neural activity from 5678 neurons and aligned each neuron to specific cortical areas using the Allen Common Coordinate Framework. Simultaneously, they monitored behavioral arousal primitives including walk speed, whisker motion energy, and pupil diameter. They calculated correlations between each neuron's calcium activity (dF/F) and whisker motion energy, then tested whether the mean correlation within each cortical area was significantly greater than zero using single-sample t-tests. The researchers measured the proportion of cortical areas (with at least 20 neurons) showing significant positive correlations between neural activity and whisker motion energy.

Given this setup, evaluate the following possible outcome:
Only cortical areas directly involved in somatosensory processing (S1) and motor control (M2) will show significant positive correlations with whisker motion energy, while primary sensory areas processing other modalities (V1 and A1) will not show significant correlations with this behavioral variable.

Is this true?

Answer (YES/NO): NO